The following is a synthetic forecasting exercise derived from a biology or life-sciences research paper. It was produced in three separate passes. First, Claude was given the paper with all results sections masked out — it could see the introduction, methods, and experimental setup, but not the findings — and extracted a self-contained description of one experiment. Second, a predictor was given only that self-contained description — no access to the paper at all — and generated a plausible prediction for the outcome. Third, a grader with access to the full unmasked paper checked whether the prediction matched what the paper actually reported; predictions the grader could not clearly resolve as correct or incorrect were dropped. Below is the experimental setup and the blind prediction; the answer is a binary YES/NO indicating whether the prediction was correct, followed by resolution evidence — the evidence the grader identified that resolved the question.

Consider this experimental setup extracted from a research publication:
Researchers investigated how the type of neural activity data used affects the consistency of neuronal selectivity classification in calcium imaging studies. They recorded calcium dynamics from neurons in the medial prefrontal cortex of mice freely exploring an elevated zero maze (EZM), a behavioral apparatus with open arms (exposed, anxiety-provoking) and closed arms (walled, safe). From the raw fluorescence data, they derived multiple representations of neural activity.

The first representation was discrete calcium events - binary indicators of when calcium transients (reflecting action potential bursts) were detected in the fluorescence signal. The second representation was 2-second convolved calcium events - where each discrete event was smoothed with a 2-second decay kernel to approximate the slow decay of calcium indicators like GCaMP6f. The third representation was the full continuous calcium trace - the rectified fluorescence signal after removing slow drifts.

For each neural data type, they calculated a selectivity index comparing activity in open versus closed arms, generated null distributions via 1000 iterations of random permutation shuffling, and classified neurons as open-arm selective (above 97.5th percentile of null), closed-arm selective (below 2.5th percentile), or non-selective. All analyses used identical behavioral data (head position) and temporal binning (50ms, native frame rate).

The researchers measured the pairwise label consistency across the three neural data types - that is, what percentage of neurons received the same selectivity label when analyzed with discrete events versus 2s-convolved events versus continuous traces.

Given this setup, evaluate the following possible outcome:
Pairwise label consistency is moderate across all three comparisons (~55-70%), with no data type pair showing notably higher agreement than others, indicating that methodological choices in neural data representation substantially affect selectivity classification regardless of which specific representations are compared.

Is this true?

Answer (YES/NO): NO